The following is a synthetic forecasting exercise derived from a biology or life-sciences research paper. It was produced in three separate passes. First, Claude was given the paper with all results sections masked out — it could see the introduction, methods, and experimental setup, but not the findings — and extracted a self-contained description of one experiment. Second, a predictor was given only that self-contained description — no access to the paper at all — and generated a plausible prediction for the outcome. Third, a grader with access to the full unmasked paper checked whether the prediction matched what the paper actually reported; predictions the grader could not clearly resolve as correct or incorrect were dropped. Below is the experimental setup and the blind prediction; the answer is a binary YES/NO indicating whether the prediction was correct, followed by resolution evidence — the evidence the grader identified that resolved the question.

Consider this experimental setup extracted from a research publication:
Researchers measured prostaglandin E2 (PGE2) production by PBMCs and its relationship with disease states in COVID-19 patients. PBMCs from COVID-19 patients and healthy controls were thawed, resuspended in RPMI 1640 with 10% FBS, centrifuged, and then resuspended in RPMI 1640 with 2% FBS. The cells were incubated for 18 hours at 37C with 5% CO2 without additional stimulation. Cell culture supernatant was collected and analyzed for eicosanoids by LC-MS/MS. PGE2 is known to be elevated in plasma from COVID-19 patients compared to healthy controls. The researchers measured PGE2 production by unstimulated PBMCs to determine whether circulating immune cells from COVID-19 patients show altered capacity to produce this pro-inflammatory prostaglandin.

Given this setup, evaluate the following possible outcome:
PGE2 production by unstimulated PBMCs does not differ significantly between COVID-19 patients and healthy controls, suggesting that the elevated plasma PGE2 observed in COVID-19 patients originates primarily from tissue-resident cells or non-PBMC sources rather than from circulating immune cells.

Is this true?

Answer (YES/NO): NO